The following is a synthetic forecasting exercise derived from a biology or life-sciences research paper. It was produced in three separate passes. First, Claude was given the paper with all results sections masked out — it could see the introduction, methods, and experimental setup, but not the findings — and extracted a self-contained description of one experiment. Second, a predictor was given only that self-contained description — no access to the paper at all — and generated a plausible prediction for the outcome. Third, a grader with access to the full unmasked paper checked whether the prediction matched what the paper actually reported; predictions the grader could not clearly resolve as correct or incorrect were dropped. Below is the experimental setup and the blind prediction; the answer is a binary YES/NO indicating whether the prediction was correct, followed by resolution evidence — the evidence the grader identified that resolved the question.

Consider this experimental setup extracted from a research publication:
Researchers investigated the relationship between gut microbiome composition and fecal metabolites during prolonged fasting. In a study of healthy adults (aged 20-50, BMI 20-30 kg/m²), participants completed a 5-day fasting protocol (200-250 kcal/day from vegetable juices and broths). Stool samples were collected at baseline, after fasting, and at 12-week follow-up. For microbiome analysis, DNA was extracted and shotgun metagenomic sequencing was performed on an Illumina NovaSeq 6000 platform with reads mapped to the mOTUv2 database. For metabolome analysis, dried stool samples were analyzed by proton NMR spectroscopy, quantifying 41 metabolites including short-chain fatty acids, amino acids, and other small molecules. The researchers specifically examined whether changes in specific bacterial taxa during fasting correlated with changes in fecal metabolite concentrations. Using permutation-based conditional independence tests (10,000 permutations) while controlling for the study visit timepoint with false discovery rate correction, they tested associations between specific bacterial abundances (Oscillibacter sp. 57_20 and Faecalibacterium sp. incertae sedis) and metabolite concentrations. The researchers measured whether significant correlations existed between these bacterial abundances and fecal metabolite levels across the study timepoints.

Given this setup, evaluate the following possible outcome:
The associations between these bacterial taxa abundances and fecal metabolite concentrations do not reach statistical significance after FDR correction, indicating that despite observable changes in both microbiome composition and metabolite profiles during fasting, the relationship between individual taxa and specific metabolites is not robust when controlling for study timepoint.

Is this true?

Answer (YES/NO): NO